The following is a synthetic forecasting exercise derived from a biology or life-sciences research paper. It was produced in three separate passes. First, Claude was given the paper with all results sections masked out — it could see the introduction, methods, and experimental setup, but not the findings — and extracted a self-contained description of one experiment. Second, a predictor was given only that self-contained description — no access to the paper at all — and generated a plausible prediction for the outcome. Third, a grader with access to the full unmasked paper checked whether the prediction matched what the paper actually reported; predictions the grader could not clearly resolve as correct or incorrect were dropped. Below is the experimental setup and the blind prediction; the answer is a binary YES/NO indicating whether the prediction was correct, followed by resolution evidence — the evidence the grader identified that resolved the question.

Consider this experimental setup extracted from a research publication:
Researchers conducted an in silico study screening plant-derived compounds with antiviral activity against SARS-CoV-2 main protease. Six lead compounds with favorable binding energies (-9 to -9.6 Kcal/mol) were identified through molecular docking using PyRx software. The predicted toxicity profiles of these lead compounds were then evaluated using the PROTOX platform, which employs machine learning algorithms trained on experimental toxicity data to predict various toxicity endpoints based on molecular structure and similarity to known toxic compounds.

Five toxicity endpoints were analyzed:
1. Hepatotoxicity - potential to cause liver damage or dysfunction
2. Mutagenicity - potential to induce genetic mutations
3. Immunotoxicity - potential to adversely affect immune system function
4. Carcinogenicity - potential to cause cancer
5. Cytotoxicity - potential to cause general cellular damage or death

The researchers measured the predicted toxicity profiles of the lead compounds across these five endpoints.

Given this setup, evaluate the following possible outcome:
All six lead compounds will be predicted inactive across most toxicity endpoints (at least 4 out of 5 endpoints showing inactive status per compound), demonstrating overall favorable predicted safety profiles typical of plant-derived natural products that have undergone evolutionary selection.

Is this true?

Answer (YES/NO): NO